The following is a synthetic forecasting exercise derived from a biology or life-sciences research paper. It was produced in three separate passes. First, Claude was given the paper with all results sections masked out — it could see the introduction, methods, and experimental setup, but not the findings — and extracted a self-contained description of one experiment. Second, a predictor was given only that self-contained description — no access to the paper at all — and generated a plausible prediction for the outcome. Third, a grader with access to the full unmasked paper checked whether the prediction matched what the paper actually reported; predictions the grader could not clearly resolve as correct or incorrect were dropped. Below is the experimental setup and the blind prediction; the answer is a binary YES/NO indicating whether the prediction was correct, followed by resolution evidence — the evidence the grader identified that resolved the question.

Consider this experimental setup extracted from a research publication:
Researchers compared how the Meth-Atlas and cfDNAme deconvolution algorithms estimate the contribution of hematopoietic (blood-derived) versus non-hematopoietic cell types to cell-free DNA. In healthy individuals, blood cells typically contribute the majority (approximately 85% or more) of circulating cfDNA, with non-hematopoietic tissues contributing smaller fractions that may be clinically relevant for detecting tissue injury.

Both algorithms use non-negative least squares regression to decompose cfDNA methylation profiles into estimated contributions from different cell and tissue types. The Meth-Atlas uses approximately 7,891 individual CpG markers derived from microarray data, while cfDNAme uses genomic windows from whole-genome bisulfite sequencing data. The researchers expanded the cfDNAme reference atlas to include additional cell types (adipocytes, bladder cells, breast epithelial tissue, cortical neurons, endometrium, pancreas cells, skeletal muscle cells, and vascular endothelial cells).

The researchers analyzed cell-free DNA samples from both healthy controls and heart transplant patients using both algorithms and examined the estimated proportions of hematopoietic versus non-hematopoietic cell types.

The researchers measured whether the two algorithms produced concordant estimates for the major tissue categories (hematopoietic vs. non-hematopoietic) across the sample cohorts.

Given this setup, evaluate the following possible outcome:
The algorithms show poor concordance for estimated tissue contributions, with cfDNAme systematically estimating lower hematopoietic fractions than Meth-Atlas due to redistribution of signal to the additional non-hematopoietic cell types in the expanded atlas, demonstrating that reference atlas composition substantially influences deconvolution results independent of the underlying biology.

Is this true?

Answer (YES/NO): NO